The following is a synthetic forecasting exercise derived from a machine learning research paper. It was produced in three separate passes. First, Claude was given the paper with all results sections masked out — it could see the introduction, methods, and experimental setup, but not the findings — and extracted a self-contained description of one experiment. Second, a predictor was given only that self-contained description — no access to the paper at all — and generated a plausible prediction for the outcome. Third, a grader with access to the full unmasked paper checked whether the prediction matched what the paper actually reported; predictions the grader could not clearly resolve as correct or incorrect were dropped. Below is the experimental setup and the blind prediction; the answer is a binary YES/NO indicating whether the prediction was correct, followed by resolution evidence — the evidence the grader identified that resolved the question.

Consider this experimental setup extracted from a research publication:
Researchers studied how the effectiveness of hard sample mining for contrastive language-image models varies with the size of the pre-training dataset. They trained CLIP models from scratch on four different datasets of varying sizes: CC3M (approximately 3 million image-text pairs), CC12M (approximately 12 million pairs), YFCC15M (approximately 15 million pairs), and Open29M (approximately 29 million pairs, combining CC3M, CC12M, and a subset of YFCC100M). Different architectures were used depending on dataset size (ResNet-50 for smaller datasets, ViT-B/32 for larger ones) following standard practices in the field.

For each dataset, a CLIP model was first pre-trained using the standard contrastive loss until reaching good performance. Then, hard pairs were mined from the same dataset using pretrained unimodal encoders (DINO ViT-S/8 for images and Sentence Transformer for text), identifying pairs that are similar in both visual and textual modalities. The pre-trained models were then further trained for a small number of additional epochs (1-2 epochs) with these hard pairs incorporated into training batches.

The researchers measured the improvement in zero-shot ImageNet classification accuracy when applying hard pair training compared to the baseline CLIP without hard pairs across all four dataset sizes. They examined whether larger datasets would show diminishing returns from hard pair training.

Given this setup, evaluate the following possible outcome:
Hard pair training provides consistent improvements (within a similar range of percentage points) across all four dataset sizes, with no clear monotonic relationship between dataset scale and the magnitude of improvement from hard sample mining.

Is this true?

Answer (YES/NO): NO